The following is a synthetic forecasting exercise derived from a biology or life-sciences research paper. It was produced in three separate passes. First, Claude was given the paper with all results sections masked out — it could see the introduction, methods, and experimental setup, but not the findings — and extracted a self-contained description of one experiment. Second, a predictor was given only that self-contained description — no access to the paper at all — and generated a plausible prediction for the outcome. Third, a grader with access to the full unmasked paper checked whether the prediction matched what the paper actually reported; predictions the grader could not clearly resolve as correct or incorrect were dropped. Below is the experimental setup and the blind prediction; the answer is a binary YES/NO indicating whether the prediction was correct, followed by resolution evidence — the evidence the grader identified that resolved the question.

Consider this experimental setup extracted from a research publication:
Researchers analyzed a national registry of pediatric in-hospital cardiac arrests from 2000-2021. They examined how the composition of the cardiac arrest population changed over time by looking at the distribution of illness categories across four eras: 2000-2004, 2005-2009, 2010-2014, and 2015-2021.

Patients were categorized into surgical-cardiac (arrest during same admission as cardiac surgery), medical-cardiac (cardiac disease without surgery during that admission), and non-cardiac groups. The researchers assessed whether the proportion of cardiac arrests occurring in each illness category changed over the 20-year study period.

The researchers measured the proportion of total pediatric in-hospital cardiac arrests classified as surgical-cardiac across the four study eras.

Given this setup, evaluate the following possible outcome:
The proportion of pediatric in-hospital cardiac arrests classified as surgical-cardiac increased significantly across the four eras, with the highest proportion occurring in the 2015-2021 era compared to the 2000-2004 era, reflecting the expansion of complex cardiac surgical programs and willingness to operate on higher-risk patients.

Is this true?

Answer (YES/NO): NO